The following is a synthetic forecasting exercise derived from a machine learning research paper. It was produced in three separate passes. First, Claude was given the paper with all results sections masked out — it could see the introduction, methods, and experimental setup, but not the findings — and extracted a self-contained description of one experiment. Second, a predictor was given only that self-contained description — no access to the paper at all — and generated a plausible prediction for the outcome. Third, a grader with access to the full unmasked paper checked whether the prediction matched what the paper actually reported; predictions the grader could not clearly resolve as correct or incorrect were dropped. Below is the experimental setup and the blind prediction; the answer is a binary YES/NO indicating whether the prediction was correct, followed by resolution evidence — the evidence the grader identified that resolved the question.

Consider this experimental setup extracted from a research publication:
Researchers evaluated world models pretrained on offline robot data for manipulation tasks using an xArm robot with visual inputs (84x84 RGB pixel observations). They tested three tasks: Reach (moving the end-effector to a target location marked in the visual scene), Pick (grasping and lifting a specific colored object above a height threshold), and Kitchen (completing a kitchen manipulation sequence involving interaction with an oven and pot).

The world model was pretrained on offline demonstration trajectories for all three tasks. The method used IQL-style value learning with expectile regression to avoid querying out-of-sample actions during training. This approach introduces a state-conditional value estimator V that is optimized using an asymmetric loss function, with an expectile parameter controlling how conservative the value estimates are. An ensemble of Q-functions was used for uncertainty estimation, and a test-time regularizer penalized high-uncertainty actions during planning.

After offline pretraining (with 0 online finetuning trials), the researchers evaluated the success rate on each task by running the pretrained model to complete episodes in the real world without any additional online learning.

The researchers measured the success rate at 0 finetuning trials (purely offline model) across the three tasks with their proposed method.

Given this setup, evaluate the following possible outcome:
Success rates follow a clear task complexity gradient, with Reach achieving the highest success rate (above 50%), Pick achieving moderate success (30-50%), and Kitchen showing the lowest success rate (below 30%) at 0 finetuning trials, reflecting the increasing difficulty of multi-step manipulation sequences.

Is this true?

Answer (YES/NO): NO